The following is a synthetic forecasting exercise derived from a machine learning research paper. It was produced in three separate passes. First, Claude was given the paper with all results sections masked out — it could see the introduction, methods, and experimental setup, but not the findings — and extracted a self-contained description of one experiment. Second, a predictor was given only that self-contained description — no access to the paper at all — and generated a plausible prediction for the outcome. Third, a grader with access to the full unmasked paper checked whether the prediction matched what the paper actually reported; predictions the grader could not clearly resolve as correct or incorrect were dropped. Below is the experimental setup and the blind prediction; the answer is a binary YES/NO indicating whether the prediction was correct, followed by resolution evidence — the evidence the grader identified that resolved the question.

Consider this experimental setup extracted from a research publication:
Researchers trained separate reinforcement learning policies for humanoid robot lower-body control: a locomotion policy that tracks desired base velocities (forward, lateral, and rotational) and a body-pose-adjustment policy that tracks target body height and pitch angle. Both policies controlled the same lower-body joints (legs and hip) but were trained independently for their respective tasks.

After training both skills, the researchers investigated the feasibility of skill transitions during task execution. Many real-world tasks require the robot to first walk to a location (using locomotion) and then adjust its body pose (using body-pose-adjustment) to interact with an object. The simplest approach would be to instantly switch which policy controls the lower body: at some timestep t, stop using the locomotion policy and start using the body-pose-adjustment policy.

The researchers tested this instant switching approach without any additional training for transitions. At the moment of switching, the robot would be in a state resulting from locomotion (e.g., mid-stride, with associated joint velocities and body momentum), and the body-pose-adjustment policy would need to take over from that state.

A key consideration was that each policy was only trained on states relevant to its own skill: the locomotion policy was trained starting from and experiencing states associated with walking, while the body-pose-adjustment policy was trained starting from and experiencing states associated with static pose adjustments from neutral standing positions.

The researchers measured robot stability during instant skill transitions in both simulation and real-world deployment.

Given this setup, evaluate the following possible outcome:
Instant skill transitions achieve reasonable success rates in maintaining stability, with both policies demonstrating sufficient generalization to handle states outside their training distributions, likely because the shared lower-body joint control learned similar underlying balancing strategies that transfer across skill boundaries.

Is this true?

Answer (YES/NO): NO